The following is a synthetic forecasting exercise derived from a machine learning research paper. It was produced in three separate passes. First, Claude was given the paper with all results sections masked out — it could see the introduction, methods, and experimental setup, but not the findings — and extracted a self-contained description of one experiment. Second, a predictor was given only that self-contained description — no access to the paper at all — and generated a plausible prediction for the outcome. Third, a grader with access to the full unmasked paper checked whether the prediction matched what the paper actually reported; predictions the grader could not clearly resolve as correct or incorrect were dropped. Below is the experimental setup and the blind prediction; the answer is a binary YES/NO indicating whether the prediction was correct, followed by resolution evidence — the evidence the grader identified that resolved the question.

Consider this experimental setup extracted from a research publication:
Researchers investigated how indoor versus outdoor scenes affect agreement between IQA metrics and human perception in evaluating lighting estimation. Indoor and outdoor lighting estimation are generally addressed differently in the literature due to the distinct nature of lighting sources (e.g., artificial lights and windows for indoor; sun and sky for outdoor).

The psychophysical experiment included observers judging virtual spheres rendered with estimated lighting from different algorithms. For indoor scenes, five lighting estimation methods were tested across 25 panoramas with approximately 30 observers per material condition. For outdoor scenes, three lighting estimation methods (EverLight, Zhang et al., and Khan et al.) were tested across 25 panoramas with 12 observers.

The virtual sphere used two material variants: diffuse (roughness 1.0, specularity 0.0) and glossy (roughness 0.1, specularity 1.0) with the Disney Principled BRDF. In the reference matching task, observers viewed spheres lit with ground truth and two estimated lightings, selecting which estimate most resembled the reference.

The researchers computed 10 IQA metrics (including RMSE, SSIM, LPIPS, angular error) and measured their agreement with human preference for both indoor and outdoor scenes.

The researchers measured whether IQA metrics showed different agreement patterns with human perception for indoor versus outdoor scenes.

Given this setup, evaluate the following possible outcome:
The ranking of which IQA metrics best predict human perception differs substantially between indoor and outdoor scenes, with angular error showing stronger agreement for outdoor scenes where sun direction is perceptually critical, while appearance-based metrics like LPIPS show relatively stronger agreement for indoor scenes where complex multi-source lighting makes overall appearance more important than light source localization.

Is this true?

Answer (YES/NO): NO